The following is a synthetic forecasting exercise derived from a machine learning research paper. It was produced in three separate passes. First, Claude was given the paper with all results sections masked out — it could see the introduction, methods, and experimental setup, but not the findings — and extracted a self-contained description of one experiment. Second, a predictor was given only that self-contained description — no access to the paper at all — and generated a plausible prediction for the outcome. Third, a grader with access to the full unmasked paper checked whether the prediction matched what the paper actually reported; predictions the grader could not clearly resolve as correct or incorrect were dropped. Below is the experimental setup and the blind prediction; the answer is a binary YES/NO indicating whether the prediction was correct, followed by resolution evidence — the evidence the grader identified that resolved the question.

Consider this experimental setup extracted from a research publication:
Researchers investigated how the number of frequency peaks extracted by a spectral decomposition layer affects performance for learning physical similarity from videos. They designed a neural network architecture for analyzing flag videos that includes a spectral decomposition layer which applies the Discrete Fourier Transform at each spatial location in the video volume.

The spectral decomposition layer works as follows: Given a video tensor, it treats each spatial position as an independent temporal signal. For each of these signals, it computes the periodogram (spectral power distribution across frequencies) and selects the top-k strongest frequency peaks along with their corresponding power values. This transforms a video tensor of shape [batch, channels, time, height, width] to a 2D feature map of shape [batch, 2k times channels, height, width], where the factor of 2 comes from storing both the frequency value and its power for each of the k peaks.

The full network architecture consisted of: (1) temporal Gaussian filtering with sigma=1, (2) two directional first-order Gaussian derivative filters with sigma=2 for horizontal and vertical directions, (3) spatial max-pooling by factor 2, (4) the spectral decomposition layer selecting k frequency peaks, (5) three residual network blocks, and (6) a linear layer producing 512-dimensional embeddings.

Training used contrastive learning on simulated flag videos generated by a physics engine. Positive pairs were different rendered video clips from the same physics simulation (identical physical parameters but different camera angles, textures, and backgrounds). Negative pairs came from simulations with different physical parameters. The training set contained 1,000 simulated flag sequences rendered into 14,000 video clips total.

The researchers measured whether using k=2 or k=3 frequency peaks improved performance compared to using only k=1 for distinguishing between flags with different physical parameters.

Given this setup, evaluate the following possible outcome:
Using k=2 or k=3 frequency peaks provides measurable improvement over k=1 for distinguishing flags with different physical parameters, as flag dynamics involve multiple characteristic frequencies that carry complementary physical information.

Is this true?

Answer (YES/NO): NO